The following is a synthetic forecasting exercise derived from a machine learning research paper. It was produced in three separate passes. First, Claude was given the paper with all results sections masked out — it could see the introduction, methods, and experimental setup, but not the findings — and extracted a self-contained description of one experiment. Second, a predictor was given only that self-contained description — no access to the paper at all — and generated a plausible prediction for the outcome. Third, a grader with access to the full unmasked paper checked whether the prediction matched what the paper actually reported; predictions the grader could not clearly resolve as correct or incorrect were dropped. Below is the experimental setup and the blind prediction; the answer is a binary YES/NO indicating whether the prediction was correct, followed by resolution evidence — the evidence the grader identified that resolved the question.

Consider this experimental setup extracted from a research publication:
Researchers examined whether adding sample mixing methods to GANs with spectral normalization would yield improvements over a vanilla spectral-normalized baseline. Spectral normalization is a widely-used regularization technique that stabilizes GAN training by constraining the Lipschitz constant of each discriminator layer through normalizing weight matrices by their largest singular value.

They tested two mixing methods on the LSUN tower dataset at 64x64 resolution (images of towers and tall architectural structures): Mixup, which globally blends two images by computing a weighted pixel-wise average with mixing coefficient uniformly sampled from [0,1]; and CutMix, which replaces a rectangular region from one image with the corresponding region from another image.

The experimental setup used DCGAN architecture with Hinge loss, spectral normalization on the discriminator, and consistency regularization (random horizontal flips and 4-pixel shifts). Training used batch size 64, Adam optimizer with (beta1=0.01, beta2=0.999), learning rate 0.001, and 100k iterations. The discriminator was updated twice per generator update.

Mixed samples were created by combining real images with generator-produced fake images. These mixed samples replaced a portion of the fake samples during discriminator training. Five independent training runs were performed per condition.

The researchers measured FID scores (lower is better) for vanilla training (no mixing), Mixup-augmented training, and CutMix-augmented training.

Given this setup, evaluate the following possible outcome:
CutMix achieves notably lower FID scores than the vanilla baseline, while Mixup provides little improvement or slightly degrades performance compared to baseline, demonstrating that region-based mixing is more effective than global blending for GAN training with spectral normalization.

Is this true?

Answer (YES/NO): NO